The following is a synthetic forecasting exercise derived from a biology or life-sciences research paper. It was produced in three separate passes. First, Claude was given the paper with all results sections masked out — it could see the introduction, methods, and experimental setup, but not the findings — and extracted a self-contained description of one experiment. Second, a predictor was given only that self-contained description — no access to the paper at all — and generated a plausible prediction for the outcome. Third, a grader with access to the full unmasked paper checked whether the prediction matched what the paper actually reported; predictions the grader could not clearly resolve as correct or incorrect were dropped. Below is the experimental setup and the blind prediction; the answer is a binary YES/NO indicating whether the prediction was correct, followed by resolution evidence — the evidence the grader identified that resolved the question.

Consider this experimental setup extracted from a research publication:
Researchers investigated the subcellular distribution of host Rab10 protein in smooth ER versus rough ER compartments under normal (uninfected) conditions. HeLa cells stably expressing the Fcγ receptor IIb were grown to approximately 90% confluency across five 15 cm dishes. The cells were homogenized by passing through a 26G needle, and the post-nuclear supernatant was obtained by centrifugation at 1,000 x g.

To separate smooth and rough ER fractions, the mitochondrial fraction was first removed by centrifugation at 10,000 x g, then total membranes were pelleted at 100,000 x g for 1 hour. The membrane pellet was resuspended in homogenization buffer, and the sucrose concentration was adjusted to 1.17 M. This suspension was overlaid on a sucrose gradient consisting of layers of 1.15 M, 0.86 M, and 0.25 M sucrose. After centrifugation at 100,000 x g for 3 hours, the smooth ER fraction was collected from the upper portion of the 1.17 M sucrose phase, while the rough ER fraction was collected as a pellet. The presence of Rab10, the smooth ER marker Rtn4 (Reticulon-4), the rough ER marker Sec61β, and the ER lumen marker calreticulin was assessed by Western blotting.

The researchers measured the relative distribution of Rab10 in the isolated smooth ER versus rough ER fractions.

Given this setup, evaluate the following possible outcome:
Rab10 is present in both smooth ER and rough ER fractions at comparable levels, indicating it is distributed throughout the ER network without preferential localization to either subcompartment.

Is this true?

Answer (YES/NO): NO